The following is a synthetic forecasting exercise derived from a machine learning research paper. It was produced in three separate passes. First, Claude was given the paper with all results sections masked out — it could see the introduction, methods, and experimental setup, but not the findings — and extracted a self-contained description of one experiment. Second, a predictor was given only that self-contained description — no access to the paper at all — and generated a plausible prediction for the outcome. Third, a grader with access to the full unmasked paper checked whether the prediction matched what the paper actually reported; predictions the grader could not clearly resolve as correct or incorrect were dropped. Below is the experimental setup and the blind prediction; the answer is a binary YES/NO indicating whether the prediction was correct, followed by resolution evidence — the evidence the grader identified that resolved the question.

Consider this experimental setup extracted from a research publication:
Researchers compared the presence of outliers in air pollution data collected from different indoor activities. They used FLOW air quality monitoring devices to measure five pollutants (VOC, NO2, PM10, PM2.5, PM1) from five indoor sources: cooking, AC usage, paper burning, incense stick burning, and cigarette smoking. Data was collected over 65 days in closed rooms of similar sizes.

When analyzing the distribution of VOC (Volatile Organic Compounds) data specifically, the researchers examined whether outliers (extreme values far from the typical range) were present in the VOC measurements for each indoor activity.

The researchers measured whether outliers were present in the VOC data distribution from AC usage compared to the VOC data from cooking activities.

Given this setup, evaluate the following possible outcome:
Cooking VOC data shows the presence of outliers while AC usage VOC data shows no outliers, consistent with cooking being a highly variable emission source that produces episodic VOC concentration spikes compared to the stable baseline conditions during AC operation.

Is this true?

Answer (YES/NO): YES